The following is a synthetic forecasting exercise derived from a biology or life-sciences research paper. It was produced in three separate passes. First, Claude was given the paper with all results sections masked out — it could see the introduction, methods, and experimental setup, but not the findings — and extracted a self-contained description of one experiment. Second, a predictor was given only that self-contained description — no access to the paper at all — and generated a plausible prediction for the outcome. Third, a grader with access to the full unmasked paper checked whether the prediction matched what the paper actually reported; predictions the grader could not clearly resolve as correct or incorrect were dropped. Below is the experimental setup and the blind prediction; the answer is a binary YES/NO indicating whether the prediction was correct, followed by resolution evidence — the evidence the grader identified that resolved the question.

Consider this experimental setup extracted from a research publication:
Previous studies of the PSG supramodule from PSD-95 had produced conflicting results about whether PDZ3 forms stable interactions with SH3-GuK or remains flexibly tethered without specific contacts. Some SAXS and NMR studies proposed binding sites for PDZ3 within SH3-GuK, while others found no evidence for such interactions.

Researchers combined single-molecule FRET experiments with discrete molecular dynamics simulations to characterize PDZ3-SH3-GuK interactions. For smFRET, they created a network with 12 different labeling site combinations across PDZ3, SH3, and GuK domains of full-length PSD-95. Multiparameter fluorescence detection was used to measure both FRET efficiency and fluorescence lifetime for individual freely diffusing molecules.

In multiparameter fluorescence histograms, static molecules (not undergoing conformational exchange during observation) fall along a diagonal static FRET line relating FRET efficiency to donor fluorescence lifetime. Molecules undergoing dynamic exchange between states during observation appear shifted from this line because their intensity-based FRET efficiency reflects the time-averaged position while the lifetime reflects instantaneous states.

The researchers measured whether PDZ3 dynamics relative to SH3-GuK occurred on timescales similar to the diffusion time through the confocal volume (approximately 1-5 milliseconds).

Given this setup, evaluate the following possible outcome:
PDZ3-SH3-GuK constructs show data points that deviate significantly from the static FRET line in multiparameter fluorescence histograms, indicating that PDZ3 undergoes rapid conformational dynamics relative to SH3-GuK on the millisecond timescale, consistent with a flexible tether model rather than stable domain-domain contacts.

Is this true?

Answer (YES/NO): NO